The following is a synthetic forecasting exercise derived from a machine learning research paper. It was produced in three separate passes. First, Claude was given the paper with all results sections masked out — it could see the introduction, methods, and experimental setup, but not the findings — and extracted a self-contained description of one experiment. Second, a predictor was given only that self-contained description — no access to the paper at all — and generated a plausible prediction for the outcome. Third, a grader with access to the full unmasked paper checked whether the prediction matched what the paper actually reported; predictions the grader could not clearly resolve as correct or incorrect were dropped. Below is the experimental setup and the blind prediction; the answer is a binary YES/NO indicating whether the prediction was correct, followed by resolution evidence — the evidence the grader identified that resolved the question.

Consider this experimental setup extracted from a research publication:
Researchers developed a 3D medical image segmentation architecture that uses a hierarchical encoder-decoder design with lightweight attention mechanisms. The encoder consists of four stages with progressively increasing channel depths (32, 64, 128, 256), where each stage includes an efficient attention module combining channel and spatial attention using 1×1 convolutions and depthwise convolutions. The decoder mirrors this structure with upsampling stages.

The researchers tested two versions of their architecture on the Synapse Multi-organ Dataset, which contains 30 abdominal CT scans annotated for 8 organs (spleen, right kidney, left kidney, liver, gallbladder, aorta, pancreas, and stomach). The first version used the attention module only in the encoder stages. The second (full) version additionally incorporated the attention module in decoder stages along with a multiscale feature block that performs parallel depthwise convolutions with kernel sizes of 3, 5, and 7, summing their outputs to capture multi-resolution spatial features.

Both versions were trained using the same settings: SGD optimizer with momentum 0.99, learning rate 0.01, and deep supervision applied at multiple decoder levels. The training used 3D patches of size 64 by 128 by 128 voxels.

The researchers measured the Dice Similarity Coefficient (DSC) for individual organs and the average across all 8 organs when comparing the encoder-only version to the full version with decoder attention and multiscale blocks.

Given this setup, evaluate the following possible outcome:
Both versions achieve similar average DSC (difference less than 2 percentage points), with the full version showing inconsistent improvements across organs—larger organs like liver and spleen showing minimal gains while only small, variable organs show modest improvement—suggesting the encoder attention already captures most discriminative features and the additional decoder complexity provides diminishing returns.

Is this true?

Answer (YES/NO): NO